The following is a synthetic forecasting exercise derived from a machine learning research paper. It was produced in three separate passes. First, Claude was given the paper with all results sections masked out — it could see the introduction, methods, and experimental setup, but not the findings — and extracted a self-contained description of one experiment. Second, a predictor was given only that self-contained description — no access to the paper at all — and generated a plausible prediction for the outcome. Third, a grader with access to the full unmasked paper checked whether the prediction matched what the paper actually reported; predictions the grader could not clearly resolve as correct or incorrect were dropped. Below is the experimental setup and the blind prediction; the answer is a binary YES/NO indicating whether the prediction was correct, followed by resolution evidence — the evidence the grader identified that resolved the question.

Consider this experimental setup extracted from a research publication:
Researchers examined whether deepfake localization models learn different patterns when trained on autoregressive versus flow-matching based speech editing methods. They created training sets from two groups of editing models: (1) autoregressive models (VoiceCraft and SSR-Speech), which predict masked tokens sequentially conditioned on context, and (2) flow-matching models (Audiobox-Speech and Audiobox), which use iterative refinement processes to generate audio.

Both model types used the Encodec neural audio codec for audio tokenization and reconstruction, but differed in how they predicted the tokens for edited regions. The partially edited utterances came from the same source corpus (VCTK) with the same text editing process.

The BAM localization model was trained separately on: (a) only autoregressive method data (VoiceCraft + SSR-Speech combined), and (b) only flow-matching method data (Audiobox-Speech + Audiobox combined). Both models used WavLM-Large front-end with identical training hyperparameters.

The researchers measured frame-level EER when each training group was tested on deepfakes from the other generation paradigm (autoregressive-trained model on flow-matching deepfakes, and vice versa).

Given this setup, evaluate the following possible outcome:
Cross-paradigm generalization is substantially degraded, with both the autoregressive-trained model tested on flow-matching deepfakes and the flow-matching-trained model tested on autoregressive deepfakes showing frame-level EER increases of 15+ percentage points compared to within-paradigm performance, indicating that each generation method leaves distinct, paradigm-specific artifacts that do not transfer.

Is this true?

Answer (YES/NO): NO